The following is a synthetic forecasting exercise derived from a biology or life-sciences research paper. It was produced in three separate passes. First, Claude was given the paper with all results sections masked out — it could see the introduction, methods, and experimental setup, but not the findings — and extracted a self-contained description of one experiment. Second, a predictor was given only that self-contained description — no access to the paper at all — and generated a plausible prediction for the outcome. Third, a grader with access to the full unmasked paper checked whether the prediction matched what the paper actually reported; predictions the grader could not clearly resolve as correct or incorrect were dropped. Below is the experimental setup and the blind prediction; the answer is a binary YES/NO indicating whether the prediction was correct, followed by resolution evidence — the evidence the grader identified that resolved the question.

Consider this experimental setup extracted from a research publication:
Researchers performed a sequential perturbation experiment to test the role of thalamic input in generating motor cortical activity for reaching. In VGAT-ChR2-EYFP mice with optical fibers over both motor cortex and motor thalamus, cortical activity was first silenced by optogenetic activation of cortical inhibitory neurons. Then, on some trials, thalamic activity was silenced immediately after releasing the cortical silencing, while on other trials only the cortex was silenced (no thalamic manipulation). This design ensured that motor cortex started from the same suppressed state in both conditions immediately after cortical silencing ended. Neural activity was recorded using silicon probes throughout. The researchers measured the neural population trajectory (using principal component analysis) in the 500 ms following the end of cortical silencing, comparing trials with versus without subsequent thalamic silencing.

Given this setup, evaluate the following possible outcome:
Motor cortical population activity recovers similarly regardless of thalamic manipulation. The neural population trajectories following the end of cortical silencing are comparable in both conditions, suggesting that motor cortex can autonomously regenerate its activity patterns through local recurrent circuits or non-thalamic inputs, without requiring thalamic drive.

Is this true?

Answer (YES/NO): NO